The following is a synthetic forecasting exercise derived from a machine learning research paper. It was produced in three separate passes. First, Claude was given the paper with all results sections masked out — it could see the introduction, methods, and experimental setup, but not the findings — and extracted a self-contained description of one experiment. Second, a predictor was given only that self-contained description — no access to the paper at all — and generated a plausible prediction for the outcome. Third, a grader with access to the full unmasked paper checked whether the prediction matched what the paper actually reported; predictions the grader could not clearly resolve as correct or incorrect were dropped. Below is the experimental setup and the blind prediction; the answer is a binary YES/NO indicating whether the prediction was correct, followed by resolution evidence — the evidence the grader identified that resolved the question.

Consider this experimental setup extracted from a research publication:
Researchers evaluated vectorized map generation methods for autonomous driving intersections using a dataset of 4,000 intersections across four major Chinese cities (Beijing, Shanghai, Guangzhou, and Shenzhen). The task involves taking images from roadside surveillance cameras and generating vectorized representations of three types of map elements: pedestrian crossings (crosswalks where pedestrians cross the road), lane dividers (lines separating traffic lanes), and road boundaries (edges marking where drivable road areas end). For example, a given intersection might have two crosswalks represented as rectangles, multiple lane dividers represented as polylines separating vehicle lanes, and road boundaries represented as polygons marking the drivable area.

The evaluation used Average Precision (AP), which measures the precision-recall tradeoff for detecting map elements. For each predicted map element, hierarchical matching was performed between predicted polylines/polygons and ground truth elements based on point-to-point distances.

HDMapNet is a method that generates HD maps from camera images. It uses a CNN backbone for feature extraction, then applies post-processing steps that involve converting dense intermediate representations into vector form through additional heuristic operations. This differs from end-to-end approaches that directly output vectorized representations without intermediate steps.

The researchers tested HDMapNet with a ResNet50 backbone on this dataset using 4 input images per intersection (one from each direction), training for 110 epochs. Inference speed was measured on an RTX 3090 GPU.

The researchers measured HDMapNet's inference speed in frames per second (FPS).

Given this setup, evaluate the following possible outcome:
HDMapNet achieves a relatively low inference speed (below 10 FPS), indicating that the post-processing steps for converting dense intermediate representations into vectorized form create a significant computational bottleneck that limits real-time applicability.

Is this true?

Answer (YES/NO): YES